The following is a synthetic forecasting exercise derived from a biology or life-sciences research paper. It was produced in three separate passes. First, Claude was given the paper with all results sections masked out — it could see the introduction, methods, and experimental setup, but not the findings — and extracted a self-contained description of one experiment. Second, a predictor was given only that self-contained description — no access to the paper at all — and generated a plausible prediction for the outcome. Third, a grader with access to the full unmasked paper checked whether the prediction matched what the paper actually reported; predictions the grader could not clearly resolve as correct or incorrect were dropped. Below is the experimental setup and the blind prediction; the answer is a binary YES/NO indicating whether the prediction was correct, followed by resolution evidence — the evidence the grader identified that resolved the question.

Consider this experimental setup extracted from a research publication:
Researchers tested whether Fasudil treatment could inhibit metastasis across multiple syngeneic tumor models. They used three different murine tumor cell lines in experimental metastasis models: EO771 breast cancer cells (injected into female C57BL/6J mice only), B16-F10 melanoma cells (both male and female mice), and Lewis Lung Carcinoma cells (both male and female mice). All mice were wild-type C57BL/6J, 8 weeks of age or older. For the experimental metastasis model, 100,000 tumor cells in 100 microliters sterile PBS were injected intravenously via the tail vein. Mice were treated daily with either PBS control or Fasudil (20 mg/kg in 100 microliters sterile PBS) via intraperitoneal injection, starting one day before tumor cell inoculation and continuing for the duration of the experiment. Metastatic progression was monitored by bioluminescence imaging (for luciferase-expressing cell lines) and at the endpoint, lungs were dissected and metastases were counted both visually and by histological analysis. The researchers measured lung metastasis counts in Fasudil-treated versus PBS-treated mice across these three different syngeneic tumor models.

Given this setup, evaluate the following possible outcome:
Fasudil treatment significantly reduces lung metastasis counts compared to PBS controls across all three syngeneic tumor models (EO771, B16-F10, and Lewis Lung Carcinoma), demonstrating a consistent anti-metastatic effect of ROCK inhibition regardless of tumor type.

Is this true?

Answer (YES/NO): YES